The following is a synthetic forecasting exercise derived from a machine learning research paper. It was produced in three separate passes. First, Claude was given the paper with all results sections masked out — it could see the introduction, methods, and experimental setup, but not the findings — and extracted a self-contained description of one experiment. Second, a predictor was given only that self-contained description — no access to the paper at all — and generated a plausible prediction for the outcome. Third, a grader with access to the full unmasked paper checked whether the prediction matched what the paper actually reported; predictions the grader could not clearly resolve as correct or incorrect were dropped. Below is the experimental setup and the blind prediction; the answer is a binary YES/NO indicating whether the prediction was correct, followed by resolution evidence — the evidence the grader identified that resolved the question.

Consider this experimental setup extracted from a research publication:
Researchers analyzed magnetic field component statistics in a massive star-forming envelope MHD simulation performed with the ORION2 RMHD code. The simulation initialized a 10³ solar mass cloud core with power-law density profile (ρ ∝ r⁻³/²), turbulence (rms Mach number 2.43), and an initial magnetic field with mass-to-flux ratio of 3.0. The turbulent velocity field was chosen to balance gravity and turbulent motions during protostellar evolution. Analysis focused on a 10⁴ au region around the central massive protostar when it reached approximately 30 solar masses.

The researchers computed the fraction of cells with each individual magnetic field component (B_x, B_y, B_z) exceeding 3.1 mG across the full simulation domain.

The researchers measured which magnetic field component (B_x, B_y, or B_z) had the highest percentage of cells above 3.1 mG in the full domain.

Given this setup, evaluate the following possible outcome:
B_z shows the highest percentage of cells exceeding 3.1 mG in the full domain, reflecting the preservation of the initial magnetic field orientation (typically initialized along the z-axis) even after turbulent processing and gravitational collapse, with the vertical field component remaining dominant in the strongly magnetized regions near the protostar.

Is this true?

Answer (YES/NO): YES